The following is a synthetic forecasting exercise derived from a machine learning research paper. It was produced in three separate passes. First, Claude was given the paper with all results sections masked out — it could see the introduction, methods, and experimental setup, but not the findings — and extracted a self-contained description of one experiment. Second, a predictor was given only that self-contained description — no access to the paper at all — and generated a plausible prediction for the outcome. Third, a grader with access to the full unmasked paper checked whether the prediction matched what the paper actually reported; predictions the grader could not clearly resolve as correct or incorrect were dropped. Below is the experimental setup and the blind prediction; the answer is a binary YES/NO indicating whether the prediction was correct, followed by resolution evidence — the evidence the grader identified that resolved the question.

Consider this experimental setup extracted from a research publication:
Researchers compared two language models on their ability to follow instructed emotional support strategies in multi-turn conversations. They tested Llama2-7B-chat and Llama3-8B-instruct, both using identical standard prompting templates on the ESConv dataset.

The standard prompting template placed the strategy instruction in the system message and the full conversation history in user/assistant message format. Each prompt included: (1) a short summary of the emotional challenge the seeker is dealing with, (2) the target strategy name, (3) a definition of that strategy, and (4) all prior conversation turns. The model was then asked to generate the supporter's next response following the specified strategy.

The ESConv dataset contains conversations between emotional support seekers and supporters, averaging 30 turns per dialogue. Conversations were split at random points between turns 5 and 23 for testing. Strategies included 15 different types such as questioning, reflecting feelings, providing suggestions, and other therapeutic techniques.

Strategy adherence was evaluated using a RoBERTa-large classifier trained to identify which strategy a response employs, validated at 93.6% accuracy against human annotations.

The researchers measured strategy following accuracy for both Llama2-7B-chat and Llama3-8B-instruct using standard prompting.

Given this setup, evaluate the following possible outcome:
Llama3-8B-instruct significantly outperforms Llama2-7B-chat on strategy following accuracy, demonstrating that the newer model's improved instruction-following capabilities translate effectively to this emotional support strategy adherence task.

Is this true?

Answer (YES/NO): YES